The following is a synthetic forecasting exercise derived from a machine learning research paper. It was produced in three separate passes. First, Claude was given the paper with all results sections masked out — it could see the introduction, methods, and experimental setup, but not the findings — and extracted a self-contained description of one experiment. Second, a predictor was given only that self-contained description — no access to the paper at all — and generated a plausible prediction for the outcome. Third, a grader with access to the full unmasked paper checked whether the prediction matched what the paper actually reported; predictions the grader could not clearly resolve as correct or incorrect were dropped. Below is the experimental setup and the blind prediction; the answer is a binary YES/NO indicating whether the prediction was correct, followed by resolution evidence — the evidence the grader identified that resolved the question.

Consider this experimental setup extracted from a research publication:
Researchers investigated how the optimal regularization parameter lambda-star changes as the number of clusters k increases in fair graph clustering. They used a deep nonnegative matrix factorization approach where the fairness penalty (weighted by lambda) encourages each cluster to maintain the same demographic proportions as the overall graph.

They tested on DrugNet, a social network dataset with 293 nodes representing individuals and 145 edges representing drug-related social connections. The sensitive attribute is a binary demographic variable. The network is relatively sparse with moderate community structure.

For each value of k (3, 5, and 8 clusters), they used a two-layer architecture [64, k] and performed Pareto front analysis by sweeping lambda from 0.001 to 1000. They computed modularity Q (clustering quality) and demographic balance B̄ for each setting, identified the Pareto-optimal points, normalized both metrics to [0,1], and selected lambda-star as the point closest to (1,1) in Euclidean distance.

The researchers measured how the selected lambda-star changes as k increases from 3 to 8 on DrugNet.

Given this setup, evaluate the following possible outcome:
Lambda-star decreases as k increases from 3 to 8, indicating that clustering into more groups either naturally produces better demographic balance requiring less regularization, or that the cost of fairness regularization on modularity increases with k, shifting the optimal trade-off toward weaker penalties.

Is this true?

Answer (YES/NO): NO